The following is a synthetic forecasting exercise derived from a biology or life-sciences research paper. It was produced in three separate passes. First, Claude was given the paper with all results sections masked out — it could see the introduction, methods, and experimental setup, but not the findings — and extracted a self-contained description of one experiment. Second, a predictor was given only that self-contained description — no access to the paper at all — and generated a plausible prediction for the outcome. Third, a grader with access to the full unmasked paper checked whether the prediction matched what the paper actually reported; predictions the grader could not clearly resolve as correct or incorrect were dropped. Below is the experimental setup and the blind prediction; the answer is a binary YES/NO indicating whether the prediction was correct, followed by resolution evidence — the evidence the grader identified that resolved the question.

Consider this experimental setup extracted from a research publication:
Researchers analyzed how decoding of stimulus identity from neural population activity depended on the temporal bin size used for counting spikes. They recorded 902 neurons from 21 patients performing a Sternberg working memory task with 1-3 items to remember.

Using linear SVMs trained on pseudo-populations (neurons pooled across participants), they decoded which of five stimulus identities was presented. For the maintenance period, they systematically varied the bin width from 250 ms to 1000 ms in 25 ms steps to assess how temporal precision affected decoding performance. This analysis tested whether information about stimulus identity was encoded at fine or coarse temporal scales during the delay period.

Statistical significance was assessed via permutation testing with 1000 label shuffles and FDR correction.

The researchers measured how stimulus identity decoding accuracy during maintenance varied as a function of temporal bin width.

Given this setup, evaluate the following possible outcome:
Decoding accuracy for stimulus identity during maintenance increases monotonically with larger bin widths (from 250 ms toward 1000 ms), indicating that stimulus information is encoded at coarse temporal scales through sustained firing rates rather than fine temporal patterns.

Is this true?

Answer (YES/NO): NO